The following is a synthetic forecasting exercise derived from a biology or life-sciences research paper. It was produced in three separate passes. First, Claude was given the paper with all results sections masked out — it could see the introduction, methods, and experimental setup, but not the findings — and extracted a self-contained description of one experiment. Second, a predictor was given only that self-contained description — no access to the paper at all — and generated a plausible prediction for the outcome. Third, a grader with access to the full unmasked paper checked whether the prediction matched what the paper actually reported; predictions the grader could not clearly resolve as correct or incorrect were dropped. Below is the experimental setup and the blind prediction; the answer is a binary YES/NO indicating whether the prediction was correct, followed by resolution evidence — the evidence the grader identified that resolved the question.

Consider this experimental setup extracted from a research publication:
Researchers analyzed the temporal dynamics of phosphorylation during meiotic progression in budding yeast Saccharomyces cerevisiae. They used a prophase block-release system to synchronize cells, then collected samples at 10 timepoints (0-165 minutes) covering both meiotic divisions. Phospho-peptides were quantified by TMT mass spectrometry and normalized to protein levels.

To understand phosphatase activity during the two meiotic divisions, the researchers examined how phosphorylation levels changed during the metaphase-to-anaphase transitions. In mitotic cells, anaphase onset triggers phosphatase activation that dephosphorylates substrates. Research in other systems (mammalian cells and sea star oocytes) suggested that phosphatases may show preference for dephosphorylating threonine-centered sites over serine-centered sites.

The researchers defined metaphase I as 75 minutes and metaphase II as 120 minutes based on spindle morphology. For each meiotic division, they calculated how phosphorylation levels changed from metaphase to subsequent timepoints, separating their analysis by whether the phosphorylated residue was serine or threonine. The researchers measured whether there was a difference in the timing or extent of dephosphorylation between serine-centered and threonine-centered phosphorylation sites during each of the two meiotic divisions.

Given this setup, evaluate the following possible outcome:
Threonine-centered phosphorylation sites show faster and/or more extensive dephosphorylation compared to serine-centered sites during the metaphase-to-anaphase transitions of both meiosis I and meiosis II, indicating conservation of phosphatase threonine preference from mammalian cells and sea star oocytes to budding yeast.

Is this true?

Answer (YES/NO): NO